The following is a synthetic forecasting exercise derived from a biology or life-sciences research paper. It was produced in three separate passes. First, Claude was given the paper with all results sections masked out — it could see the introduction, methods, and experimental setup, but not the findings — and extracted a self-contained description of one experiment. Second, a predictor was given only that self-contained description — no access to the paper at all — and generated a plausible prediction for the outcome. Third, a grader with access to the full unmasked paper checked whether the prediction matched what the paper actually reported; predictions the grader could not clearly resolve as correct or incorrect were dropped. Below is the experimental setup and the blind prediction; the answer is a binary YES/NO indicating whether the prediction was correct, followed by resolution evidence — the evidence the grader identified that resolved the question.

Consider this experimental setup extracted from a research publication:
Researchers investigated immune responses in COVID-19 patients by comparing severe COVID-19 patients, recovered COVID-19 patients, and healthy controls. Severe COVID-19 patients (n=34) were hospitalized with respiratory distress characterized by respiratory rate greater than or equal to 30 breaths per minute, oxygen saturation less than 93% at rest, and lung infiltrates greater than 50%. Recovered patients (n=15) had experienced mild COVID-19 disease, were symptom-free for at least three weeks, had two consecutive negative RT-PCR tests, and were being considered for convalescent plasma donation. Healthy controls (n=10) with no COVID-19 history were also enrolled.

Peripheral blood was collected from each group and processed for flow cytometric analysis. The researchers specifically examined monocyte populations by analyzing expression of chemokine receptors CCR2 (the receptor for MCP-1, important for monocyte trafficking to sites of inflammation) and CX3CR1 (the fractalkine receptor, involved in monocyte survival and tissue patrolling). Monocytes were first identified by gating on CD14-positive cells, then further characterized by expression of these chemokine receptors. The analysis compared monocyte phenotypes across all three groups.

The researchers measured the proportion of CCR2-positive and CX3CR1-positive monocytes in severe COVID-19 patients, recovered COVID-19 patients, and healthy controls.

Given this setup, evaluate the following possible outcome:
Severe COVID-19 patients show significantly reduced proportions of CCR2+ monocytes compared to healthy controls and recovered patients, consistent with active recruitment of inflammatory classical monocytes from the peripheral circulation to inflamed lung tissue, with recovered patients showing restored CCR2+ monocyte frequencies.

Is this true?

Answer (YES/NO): NO